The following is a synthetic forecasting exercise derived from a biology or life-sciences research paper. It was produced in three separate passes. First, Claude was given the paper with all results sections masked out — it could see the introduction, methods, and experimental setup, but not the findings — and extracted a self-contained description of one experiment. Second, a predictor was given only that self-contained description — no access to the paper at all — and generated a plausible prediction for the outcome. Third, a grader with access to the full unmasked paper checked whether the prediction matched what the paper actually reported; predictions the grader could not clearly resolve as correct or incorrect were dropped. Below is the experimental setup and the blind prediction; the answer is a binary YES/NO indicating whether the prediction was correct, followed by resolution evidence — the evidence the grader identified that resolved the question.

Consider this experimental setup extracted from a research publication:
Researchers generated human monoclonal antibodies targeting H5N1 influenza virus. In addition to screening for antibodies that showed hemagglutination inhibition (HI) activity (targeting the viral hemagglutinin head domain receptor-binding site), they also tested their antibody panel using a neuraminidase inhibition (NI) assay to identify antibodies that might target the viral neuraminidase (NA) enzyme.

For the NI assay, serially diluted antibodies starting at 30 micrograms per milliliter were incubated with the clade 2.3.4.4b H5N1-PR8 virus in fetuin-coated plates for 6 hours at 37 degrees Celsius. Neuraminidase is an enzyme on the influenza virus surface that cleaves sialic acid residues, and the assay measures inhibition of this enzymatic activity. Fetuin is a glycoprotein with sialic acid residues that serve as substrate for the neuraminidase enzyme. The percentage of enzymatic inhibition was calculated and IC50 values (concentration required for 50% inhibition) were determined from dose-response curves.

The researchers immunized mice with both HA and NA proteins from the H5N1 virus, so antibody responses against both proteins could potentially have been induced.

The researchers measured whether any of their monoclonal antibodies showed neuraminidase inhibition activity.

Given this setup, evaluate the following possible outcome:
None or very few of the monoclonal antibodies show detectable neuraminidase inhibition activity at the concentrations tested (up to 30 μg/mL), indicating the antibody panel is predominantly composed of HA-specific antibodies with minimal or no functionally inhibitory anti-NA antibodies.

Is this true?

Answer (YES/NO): NO